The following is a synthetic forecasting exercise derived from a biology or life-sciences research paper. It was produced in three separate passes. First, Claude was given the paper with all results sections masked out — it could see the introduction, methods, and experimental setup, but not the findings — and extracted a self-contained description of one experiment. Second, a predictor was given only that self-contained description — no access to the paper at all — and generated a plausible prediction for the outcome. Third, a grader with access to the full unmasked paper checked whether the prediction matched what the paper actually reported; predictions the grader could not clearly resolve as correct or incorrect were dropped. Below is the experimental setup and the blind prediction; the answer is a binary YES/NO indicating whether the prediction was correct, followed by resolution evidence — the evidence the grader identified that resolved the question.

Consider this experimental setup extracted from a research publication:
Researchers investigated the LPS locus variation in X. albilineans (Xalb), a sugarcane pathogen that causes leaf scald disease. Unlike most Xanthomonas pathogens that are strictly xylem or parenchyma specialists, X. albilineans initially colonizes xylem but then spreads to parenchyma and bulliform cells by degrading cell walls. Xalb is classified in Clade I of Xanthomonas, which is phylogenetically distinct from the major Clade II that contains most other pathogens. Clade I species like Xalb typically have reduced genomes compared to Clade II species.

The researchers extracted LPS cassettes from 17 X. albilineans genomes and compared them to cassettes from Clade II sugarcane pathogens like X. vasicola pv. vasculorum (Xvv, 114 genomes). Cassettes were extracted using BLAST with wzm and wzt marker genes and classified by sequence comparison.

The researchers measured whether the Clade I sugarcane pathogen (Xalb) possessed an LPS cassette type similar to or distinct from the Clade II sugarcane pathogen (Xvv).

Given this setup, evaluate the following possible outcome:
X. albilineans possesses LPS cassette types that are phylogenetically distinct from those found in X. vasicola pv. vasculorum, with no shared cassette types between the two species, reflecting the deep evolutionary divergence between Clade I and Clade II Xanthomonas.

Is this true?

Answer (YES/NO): NO